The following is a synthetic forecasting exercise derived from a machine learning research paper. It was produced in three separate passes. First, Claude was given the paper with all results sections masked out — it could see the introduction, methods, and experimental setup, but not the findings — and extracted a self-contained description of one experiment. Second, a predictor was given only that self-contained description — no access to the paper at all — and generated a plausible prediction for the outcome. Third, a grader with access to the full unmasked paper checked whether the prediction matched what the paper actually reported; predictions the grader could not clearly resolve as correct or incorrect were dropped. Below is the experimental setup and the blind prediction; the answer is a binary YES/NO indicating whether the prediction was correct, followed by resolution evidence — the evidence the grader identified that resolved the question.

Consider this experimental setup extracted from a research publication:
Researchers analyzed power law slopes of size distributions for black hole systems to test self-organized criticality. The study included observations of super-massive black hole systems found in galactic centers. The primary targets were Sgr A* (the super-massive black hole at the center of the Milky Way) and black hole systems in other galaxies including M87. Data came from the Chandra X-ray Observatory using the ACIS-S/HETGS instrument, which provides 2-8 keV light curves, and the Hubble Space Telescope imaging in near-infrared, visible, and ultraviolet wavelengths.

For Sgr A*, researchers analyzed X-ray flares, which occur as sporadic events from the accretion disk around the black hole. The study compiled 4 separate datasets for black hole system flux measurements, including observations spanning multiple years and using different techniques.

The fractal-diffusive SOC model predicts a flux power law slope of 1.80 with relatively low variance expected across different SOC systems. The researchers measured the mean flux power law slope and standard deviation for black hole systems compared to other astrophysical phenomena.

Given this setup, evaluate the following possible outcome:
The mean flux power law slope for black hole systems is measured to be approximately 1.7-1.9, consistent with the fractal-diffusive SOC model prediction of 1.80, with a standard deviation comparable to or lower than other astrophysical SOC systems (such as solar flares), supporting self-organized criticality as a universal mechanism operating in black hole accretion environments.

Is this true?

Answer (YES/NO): NO